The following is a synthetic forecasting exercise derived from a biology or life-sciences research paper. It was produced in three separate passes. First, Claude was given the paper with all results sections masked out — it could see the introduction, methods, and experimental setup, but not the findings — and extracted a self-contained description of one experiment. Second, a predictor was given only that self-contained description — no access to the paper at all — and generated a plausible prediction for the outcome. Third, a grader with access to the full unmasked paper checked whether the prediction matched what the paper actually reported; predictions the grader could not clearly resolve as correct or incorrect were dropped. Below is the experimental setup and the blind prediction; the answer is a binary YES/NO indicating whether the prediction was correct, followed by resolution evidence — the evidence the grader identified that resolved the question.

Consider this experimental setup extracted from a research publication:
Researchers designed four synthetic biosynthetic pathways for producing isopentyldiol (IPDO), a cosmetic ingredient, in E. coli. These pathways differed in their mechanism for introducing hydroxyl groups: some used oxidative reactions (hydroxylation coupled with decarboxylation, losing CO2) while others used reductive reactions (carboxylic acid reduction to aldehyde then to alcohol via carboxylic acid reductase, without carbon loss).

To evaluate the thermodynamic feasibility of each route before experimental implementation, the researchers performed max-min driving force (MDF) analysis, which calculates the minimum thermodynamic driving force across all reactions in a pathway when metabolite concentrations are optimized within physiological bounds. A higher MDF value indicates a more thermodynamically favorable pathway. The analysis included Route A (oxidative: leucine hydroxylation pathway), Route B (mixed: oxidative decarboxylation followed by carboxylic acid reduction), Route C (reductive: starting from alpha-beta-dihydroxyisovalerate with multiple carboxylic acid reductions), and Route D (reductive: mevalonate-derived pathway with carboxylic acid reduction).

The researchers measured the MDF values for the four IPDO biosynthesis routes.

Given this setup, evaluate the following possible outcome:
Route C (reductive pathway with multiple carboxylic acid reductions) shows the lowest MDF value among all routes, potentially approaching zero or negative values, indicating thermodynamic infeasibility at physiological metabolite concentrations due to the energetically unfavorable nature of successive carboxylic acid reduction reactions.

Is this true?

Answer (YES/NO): NO